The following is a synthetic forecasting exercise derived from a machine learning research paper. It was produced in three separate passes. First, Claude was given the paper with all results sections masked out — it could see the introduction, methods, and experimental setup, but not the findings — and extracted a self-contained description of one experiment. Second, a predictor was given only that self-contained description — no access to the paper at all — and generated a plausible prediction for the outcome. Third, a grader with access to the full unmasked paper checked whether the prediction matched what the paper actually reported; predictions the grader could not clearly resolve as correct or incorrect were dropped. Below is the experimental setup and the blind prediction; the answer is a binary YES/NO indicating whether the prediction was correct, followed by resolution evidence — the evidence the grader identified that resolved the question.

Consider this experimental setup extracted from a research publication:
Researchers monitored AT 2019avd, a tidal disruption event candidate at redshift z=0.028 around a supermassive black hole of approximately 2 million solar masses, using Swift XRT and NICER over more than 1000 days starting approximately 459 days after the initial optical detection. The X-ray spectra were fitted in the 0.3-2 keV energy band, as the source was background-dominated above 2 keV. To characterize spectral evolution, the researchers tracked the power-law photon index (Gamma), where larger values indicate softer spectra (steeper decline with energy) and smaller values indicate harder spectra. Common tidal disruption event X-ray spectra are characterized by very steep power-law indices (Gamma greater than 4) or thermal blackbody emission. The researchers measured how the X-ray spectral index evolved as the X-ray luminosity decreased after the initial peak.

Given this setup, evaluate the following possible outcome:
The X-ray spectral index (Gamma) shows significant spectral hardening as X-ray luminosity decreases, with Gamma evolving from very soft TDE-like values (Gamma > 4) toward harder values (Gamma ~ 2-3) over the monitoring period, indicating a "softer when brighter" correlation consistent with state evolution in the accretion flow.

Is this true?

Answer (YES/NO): YES